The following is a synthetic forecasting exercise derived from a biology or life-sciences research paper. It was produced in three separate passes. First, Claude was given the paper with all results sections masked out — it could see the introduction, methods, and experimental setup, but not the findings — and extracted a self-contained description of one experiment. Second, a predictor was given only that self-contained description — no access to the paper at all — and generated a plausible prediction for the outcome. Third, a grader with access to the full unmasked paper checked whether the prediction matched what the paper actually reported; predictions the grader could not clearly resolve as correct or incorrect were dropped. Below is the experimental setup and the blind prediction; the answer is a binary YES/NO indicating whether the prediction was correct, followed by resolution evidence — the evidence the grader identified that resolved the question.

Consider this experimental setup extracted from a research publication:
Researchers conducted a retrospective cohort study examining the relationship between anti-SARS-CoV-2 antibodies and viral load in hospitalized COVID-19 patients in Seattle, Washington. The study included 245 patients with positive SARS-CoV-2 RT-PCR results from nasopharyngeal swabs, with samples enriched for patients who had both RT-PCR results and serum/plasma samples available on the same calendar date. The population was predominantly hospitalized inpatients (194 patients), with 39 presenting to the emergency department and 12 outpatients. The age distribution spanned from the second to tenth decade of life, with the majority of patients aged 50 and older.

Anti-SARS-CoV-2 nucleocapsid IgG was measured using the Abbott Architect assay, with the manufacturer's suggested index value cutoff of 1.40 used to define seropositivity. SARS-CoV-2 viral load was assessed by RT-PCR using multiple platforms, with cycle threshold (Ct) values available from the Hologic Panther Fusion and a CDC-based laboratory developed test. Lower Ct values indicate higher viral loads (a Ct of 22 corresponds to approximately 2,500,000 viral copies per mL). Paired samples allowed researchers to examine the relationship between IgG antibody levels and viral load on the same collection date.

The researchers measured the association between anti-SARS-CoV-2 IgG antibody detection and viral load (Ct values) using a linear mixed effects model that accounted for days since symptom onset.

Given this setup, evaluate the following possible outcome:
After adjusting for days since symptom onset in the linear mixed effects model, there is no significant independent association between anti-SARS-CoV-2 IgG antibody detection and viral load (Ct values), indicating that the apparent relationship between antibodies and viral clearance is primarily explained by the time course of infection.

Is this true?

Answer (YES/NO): NO